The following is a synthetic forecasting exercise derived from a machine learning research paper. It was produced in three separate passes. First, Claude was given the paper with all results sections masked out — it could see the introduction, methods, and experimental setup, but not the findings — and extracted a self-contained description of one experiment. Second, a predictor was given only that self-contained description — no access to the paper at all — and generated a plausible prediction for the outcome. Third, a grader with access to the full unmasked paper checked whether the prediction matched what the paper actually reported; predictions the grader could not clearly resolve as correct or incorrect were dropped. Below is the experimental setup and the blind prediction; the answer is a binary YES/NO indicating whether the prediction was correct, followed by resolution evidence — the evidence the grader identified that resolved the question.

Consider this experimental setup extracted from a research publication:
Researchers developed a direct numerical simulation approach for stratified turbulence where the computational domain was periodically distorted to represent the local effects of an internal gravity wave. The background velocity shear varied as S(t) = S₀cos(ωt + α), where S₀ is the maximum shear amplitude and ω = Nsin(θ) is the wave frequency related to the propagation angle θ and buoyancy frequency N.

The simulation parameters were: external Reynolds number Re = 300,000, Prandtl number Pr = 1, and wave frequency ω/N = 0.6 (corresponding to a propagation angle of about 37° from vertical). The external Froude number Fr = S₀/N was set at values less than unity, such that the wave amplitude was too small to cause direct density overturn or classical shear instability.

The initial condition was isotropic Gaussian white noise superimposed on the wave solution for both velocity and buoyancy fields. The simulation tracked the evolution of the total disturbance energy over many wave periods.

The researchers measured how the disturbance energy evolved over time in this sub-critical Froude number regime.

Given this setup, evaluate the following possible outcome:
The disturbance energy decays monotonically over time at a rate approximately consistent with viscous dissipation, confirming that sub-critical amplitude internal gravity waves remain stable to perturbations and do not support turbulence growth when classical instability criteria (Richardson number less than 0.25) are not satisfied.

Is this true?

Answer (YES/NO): NO